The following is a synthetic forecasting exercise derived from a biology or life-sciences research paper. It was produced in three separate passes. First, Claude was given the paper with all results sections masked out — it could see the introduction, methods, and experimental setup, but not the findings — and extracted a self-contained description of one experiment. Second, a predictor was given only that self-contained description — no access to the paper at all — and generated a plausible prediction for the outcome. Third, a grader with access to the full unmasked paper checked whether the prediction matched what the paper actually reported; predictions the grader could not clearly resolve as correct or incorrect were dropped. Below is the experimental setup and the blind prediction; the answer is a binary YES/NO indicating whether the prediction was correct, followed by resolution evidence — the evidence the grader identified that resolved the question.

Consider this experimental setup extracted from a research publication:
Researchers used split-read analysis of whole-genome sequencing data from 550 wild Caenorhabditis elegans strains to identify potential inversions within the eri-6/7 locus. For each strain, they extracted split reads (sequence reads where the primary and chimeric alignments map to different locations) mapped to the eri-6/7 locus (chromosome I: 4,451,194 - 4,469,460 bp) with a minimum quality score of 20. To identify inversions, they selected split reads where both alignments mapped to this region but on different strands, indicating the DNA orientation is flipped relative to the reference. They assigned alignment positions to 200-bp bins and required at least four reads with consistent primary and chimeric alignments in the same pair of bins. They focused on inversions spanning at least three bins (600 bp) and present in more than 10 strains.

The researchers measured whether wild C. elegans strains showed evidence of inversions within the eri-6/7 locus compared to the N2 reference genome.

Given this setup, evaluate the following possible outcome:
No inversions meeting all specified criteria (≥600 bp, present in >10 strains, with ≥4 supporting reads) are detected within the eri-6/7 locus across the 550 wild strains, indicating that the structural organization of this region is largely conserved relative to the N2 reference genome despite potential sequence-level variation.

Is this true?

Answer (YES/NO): NO